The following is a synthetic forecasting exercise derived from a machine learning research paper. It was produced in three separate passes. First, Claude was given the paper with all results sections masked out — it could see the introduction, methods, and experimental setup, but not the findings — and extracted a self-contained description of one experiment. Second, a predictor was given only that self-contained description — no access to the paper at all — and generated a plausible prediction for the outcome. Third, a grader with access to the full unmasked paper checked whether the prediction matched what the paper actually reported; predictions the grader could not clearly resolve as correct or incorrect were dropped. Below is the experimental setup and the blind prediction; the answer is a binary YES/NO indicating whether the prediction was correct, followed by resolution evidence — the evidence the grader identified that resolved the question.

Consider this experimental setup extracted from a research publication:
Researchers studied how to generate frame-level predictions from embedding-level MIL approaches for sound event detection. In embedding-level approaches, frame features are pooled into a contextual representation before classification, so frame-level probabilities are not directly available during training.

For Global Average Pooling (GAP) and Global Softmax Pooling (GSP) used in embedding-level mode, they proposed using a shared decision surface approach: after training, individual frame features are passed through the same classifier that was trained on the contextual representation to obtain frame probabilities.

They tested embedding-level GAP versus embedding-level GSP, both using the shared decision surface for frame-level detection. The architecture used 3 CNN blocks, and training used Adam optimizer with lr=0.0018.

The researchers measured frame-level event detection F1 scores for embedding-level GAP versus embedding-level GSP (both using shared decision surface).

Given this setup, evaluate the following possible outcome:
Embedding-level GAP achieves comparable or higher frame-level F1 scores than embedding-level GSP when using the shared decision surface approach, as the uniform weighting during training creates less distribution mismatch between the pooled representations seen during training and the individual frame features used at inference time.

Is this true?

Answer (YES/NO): YES